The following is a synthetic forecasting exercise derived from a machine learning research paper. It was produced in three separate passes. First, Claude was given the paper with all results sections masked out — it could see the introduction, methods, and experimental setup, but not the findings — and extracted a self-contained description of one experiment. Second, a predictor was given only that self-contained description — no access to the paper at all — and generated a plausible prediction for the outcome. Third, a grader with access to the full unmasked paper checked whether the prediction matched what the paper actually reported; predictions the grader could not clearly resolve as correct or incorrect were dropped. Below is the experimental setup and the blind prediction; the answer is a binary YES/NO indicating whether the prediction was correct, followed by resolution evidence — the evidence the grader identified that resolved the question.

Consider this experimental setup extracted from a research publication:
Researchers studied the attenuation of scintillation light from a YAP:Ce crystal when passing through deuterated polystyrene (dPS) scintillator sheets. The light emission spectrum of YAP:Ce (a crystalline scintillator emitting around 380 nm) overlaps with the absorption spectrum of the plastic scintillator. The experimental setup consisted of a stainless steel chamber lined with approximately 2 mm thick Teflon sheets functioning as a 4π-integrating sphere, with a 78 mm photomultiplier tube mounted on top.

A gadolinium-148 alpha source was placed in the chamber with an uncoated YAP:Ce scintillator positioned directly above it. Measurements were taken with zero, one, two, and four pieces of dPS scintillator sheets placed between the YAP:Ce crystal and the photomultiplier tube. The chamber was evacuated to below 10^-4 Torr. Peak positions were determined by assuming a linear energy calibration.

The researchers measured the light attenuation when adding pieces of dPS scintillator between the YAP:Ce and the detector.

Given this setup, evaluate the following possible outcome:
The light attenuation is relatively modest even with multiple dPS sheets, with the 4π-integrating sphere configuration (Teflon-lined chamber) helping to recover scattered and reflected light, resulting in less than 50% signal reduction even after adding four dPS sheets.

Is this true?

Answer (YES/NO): NO